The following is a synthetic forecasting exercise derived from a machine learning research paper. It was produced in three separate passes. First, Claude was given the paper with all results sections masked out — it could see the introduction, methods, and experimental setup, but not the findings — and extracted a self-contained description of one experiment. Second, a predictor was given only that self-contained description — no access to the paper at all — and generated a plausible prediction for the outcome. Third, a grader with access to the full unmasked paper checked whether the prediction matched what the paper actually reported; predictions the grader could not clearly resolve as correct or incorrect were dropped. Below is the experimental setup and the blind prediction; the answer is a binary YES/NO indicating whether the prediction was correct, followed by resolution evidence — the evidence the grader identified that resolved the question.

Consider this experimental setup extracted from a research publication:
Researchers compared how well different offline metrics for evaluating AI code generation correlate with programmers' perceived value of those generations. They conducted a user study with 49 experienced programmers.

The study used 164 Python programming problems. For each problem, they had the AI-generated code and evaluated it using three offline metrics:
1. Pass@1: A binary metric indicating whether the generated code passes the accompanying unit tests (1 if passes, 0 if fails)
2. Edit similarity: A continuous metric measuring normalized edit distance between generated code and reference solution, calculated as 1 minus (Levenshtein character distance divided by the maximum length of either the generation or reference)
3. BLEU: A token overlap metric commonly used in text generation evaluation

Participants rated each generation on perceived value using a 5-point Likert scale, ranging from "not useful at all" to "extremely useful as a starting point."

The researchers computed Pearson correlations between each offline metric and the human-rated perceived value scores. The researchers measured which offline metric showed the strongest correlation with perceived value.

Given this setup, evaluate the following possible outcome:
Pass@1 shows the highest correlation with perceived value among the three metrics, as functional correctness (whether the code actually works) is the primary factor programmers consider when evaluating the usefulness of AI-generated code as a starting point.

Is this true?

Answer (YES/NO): YES